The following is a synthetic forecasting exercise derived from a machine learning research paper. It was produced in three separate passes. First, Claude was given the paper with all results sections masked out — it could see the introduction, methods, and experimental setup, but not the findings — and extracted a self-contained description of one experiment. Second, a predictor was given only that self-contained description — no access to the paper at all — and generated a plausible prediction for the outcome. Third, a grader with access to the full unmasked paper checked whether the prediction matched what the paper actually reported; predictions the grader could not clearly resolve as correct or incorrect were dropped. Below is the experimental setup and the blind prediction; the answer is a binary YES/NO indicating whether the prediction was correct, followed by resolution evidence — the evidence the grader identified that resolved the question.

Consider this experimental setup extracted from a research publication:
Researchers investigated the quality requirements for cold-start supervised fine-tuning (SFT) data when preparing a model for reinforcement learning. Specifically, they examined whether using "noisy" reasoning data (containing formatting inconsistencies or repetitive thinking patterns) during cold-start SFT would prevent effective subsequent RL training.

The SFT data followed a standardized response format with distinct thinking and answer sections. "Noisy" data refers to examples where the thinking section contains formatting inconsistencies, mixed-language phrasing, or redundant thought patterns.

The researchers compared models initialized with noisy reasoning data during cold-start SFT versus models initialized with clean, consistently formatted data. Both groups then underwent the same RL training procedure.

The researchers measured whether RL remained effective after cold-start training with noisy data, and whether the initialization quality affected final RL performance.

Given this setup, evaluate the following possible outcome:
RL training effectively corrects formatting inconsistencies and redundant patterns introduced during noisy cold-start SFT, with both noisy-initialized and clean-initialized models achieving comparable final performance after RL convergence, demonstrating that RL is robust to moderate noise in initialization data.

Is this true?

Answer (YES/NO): NO